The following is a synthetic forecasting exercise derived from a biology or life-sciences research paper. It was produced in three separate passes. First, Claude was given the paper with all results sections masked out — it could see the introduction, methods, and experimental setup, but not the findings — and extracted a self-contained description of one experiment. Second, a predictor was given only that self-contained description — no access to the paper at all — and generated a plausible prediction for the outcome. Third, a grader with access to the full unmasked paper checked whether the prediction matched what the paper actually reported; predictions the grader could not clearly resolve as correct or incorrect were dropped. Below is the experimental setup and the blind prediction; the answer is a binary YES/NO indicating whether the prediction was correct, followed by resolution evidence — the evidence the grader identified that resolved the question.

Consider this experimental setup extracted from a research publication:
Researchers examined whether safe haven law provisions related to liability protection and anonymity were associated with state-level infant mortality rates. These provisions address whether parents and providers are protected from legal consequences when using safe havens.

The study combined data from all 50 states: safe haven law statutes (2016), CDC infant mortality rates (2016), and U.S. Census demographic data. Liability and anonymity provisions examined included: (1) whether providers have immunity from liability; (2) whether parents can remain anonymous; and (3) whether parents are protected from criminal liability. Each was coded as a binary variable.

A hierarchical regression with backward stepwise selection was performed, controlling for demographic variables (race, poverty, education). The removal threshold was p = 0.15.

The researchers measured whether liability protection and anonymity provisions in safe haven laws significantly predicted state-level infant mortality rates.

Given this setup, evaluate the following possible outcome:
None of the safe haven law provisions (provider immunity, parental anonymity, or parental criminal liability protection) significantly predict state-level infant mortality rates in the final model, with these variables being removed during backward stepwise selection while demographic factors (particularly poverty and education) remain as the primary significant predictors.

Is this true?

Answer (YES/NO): YES